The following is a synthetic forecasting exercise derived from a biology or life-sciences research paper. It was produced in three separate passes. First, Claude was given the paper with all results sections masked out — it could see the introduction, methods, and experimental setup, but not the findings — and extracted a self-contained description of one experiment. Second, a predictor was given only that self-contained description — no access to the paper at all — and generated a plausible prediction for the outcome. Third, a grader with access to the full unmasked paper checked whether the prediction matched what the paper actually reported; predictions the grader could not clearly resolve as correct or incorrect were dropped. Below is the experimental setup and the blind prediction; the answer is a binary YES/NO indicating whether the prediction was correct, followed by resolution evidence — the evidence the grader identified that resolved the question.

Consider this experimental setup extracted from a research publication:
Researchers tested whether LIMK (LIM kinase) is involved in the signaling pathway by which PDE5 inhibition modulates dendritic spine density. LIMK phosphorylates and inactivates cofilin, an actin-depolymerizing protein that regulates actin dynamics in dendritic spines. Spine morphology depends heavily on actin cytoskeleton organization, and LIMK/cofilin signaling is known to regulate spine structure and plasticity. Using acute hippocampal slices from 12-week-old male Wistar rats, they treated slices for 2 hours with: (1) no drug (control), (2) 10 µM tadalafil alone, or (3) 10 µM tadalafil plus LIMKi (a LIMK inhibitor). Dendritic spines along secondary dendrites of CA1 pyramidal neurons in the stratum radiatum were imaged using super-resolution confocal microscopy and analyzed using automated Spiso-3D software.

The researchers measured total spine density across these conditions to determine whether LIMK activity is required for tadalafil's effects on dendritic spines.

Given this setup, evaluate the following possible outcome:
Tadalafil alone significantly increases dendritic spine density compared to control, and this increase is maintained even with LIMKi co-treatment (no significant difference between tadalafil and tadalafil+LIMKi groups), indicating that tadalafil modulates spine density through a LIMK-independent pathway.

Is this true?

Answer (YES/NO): YES